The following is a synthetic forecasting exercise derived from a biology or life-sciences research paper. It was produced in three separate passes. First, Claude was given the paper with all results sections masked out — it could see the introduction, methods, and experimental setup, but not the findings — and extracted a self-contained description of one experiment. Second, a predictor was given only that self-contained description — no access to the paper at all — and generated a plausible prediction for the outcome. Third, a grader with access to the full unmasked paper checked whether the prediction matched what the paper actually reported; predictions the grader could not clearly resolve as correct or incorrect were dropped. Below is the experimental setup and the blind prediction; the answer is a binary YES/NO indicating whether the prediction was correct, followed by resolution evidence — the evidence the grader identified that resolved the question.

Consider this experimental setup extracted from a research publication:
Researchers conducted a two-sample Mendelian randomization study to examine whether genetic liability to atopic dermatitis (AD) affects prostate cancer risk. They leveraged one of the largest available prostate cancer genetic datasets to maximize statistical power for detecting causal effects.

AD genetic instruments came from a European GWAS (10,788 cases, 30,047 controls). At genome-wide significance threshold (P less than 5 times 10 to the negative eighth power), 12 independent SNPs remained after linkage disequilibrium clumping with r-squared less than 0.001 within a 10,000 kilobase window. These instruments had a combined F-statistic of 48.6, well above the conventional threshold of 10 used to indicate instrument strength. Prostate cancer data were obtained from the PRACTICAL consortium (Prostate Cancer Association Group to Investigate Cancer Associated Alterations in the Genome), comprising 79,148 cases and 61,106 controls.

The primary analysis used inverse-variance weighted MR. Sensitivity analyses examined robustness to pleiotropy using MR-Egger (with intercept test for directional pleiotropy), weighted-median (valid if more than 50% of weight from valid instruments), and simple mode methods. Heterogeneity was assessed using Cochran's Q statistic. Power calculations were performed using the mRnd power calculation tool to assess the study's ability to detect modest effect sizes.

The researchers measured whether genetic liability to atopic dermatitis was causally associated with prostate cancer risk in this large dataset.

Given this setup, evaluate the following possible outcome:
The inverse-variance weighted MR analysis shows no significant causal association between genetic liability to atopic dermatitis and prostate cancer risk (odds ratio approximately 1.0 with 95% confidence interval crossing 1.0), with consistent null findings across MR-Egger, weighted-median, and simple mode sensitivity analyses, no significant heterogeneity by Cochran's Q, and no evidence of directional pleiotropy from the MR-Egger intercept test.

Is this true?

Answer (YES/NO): NO